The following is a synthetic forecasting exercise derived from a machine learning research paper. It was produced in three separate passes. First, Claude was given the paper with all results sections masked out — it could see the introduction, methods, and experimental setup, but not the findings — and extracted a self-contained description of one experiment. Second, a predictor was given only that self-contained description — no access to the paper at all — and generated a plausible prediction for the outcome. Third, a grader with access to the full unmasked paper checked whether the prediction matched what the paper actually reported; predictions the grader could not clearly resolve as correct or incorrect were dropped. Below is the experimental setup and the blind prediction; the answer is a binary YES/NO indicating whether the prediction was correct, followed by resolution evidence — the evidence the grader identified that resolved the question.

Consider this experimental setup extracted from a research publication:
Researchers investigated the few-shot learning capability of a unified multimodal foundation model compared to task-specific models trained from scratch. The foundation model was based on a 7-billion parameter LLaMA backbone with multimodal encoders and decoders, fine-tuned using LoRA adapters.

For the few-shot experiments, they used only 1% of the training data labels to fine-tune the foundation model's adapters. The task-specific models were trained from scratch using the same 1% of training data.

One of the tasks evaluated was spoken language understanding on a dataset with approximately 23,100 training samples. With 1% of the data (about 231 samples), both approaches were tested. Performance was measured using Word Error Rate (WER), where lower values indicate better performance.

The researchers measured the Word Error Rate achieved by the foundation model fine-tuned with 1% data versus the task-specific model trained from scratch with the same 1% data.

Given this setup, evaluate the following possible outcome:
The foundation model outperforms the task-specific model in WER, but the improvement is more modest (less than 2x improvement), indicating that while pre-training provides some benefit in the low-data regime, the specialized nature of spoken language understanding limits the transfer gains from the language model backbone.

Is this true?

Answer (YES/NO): NO